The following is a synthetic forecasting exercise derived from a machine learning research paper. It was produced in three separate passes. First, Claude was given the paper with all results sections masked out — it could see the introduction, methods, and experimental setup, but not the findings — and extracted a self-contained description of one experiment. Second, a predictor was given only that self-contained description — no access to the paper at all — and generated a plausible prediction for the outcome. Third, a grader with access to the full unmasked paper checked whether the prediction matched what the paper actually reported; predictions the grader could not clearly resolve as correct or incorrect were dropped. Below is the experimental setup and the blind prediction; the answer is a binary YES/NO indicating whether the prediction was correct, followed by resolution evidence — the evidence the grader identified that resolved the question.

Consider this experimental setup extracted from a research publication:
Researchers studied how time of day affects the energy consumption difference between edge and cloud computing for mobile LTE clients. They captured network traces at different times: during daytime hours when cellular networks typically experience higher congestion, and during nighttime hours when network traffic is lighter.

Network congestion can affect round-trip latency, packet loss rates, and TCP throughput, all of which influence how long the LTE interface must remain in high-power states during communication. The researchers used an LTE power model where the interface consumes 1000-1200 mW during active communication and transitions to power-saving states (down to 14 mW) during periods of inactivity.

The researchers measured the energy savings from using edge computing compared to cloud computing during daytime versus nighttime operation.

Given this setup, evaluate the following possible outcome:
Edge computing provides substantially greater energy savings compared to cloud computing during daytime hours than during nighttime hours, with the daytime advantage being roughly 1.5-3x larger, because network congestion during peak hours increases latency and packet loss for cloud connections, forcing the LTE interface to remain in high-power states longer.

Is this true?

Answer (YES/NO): NO